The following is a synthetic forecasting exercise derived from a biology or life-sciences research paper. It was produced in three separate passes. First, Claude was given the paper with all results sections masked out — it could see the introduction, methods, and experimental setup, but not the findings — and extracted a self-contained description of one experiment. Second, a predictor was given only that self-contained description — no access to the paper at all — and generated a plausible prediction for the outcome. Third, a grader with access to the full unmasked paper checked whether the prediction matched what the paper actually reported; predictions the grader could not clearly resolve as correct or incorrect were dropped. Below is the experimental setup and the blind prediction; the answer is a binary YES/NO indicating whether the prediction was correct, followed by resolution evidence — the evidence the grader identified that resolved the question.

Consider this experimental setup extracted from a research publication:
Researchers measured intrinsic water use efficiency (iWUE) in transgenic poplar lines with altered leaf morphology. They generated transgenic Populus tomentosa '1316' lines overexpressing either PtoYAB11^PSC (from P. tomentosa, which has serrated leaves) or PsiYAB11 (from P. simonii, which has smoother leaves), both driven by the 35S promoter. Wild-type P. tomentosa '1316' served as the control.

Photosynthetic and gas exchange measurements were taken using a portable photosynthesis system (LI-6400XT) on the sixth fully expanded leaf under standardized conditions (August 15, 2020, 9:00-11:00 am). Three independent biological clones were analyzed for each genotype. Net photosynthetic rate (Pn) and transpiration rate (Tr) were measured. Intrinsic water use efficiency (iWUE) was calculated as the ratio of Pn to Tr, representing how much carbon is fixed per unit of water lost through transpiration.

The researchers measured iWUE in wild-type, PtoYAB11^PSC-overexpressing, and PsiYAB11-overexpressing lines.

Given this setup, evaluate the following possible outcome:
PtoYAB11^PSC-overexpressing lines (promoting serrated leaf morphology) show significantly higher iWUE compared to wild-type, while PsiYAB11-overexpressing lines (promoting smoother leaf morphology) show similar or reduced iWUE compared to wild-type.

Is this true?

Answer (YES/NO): NO